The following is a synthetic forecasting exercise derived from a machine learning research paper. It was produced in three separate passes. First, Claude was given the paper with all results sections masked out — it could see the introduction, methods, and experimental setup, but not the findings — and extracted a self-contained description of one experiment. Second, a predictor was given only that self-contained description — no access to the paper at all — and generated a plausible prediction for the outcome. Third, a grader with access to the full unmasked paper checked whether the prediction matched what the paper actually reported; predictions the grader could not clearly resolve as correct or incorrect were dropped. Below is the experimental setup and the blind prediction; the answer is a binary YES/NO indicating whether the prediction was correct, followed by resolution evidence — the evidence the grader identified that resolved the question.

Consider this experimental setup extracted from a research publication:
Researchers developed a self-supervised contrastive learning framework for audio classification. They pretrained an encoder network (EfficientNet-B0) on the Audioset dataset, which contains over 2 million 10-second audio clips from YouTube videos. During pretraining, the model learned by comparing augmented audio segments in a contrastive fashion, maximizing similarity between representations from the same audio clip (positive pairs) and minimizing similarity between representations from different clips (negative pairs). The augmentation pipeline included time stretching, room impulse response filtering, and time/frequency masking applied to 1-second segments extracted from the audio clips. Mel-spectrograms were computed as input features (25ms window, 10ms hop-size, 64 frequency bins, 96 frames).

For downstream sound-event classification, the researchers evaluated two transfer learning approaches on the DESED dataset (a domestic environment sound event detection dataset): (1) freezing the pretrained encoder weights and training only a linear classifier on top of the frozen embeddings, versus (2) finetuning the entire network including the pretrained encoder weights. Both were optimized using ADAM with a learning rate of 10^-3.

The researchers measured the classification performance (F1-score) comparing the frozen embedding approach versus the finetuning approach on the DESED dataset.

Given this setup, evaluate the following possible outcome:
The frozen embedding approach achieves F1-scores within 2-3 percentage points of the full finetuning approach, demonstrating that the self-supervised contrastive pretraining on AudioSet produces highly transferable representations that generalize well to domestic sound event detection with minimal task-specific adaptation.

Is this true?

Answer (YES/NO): NO